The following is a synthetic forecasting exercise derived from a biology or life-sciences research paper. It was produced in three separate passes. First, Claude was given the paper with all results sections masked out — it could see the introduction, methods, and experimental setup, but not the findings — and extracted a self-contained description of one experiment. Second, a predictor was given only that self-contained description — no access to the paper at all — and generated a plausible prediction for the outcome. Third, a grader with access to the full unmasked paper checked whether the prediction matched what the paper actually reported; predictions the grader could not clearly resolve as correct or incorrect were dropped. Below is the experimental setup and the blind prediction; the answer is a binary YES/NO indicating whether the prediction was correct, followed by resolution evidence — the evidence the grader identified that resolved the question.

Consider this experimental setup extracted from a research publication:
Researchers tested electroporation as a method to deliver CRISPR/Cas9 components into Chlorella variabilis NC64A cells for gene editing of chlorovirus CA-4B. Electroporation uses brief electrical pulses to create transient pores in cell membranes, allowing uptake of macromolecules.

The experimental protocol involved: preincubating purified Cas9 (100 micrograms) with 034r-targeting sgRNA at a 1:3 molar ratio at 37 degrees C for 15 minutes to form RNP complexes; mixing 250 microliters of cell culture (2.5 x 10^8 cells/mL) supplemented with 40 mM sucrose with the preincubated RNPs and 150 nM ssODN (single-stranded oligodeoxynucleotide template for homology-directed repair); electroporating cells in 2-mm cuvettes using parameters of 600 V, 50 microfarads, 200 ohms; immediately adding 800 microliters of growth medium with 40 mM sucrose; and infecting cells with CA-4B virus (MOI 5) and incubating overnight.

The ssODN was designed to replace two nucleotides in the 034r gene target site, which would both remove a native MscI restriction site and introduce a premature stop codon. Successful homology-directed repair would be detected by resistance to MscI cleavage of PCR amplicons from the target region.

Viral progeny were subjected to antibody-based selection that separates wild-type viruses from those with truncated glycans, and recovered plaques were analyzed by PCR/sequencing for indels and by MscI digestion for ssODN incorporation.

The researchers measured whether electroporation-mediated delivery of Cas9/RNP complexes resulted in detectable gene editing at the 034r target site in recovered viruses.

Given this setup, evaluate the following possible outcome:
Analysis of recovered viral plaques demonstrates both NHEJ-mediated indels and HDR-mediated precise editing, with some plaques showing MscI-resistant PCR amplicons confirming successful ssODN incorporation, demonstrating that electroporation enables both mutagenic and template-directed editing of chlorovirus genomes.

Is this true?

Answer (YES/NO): NO